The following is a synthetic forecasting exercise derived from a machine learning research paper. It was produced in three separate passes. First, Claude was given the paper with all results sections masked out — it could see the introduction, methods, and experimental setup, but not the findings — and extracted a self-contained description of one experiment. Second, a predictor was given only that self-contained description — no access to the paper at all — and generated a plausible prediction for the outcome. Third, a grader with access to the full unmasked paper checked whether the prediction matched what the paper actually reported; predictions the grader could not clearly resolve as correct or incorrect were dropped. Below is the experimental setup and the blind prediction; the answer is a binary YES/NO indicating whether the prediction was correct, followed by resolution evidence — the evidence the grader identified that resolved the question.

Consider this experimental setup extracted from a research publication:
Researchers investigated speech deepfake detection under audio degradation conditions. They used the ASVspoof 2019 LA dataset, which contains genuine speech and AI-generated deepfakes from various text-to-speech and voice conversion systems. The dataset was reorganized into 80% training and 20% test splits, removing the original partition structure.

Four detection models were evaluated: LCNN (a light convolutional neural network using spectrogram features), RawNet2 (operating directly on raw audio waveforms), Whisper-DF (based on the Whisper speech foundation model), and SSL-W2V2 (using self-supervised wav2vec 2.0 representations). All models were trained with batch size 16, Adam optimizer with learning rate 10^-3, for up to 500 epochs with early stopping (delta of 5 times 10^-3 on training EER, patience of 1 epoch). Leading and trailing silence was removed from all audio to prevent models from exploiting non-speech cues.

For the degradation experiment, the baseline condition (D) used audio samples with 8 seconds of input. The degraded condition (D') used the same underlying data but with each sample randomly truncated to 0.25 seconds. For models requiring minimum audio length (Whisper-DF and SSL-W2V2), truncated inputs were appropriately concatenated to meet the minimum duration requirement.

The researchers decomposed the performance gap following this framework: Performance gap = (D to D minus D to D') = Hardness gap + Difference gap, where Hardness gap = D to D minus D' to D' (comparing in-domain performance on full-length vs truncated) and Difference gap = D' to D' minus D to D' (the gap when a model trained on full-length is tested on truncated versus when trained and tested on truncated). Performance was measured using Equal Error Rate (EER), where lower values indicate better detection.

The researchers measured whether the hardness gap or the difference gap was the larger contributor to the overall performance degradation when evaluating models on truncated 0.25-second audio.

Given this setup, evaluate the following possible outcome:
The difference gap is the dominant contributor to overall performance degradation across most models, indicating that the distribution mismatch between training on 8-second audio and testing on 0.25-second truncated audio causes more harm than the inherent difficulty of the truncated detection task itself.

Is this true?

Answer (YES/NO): NO